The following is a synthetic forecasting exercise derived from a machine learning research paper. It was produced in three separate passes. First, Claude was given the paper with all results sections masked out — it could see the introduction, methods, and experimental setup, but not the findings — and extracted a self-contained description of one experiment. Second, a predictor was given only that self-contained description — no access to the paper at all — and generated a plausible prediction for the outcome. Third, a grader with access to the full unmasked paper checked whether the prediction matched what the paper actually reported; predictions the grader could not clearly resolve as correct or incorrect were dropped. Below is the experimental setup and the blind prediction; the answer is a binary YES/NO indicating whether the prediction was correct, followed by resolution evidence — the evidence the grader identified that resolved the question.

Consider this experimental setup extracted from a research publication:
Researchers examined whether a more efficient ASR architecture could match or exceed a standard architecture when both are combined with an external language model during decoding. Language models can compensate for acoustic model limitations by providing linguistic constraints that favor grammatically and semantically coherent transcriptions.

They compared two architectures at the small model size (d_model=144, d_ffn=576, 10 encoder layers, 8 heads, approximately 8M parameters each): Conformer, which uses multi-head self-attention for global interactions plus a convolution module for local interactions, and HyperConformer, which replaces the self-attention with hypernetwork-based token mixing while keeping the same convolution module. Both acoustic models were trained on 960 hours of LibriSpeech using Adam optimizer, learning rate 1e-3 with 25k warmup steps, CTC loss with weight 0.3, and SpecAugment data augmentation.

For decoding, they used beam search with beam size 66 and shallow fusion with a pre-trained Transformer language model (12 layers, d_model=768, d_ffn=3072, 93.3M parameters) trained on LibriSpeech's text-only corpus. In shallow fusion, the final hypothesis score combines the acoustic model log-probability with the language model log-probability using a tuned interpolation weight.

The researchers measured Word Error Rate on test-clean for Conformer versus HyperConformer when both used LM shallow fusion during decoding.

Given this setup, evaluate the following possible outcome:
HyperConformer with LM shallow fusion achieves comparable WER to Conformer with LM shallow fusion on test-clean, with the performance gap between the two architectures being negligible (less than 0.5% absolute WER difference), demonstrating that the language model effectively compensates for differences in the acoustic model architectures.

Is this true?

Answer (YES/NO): YES